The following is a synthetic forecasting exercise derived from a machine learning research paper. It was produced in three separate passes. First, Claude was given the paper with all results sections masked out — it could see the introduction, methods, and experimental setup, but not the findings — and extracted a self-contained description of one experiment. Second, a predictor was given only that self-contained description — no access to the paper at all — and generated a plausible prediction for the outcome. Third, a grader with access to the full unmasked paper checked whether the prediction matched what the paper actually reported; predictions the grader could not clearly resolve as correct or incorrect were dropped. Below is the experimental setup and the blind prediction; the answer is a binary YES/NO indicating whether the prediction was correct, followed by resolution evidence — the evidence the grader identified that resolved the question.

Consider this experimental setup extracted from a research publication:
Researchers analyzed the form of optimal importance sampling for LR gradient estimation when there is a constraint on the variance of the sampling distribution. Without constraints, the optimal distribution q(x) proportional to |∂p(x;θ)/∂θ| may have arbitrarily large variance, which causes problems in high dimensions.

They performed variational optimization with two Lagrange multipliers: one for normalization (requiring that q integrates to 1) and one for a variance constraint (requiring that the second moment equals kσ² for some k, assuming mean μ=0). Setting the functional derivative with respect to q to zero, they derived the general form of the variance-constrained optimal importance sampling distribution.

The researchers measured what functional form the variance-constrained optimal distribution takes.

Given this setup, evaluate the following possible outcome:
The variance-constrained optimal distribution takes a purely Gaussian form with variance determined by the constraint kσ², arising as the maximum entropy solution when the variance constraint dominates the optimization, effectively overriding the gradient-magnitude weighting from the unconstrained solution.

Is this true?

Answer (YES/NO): NO